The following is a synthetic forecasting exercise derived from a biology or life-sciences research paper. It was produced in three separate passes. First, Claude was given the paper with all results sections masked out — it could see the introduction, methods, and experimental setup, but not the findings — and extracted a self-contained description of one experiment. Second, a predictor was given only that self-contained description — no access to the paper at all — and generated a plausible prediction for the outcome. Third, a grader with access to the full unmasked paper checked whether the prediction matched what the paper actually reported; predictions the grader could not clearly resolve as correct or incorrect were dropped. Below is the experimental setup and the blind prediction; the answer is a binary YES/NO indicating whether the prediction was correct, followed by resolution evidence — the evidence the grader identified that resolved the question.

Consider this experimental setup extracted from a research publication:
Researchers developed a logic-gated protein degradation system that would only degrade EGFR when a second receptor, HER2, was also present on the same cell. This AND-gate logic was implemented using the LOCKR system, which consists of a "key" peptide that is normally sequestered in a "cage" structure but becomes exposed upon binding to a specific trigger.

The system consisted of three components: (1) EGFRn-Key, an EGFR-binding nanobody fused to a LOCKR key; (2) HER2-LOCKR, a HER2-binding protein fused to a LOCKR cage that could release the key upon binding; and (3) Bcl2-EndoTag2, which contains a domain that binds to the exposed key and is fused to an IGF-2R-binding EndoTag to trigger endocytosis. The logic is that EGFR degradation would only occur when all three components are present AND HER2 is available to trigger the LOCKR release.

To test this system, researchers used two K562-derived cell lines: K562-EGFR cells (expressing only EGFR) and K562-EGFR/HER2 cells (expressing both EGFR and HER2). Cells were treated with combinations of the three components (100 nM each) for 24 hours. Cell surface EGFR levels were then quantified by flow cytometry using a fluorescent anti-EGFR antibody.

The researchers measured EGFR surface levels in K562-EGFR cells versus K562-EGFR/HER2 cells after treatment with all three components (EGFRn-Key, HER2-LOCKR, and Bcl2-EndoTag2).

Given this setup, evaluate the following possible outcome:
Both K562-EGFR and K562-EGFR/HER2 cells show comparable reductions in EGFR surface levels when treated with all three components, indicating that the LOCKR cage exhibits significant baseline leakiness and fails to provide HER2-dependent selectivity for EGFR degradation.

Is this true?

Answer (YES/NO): NO